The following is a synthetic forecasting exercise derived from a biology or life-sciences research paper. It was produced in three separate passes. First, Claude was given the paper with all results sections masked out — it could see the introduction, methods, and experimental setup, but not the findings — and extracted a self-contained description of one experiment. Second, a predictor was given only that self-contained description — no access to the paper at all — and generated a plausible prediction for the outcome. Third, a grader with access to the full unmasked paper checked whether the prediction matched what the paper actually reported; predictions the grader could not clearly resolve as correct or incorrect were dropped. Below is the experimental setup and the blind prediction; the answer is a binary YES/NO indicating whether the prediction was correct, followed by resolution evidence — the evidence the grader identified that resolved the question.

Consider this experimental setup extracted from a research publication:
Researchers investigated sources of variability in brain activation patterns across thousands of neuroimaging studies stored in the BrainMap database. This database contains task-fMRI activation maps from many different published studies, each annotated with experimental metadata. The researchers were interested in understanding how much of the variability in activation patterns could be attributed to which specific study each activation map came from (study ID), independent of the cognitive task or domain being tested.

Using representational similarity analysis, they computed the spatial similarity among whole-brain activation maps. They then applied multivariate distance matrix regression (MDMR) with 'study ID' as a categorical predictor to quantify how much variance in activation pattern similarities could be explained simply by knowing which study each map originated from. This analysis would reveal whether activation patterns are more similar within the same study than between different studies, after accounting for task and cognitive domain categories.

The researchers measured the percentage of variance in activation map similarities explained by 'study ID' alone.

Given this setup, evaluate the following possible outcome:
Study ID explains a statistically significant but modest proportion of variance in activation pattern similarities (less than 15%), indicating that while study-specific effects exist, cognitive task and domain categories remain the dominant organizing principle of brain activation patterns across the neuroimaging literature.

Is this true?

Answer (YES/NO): NO